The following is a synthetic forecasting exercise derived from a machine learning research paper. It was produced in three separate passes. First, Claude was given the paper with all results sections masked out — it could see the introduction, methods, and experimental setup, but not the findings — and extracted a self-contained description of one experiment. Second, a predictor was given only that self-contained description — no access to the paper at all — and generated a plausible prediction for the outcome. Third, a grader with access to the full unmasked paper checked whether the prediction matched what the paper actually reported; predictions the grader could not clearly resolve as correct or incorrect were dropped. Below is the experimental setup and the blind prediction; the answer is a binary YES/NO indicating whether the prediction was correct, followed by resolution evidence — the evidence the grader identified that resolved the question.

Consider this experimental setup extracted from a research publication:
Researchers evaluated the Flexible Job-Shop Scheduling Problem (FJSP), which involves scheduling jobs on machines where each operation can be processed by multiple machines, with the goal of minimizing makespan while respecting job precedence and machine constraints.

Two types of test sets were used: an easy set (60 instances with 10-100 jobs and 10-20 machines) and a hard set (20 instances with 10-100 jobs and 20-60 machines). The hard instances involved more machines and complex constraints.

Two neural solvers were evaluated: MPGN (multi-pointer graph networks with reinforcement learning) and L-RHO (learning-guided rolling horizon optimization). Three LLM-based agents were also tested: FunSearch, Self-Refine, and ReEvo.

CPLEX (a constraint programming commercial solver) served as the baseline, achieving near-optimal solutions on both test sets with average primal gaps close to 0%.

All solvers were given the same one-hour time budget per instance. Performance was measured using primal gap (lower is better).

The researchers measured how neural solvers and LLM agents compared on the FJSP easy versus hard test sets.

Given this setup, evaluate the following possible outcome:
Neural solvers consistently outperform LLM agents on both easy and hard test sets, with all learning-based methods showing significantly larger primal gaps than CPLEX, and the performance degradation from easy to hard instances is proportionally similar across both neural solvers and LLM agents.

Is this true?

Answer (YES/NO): NO